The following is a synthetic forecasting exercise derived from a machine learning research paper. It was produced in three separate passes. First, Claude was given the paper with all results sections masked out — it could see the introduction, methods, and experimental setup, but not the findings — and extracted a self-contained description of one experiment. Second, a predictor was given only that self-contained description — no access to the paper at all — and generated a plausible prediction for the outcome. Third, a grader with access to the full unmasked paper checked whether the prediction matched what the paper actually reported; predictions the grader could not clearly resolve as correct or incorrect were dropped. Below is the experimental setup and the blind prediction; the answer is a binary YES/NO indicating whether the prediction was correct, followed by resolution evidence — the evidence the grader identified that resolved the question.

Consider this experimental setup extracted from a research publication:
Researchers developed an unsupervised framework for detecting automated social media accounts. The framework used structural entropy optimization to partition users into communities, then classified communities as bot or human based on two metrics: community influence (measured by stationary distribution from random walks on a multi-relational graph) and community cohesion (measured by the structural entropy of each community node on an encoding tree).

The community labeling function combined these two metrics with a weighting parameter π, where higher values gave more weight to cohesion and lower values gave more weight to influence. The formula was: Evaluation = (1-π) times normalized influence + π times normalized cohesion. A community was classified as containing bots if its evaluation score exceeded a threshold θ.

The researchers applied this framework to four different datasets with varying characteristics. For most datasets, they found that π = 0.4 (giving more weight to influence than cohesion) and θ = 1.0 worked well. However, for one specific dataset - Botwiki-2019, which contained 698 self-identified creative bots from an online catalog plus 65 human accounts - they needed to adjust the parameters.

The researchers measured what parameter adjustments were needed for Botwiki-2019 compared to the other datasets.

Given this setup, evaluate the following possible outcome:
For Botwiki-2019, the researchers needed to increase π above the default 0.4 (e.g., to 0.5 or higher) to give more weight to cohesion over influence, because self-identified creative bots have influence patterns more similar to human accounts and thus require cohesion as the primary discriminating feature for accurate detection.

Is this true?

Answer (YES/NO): YES